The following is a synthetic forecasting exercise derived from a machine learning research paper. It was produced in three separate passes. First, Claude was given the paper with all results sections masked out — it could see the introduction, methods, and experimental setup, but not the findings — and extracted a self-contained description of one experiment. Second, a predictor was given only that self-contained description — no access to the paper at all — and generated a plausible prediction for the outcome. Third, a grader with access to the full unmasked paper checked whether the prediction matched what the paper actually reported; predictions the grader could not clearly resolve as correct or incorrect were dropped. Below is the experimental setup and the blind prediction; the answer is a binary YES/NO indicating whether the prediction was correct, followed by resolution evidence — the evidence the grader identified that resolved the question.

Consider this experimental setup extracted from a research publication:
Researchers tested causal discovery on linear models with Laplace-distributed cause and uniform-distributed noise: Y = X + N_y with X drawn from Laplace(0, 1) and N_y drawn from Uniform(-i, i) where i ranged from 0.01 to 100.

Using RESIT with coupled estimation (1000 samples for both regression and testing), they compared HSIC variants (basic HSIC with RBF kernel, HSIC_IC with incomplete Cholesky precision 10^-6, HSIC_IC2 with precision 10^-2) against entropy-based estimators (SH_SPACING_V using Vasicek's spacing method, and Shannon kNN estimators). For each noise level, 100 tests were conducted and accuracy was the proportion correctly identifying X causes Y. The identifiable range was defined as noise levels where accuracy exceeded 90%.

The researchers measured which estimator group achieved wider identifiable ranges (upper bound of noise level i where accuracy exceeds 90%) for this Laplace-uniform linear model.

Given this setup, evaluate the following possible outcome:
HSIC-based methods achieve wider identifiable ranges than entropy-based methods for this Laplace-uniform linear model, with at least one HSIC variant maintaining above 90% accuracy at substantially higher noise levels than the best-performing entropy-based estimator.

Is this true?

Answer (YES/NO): NO